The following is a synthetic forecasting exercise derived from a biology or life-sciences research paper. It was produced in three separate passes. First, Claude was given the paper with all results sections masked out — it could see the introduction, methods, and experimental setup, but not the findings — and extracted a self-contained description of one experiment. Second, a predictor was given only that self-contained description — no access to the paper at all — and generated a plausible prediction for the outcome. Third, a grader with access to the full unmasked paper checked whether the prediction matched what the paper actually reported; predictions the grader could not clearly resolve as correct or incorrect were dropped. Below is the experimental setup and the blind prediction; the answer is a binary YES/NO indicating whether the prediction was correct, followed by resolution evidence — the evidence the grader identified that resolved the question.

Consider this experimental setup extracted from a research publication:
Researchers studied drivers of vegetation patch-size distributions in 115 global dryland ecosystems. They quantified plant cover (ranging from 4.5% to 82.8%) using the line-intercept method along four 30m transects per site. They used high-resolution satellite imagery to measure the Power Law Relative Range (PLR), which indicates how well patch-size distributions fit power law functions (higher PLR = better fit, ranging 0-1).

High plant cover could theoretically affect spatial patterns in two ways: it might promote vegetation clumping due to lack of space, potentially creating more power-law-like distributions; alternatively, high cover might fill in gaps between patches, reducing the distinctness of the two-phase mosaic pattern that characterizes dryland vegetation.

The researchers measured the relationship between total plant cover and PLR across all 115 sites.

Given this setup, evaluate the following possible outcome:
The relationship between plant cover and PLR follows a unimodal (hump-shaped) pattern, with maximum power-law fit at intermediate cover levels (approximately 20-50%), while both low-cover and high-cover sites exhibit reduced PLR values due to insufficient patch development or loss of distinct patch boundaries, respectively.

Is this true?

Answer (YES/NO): NO